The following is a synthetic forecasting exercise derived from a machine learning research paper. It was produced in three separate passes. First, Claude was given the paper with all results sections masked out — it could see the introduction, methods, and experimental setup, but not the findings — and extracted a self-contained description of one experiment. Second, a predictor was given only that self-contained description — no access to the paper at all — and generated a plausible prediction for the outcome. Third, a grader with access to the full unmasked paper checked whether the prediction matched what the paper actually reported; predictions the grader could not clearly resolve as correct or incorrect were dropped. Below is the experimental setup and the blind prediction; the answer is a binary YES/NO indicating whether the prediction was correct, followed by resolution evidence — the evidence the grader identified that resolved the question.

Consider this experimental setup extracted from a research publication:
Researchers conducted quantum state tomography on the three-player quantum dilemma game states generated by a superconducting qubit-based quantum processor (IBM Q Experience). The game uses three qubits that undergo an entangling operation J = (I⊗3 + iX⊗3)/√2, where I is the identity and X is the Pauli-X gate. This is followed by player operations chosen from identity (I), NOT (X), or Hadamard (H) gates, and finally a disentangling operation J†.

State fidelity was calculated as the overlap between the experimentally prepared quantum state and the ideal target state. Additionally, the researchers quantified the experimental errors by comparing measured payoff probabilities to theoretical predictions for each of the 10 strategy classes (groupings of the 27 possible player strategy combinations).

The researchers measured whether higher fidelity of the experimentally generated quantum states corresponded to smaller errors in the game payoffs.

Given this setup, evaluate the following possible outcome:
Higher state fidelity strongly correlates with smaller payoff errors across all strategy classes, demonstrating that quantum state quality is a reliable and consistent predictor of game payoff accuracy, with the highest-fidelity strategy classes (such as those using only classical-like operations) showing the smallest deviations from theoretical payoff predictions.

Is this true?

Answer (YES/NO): NO